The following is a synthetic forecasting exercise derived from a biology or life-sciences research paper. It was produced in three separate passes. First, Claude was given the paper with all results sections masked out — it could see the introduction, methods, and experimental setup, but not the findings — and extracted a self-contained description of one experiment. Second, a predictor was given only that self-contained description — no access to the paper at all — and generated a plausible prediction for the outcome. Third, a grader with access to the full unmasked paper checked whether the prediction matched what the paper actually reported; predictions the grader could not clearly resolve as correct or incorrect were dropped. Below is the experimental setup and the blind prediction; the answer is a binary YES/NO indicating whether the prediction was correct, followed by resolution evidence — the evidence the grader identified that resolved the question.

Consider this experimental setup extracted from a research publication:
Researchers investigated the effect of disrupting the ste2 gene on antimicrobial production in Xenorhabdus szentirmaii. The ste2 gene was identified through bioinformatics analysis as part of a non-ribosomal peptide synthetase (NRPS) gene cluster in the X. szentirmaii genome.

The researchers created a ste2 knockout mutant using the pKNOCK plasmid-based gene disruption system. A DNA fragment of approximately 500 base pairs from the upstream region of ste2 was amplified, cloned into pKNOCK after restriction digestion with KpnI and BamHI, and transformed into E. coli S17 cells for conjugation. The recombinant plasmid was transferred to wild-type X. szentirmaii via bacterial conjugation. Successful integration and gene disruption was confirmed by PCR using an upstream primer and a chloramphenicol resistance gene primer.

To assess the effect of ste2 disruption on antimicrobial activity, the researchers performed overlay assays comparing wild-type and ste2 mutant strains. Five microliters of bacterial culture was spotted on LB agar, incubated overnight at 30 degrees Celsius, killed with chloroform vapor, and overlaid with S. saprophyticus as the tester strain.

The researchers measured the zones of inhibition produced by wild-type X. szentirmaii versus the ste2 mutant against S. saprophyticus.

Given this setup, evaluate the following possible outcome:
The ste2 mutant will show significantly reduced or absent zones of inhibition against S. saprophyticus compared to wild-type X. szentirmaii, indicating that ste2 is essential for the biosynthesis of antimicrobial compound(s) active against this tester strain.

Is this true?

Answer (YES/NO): NO